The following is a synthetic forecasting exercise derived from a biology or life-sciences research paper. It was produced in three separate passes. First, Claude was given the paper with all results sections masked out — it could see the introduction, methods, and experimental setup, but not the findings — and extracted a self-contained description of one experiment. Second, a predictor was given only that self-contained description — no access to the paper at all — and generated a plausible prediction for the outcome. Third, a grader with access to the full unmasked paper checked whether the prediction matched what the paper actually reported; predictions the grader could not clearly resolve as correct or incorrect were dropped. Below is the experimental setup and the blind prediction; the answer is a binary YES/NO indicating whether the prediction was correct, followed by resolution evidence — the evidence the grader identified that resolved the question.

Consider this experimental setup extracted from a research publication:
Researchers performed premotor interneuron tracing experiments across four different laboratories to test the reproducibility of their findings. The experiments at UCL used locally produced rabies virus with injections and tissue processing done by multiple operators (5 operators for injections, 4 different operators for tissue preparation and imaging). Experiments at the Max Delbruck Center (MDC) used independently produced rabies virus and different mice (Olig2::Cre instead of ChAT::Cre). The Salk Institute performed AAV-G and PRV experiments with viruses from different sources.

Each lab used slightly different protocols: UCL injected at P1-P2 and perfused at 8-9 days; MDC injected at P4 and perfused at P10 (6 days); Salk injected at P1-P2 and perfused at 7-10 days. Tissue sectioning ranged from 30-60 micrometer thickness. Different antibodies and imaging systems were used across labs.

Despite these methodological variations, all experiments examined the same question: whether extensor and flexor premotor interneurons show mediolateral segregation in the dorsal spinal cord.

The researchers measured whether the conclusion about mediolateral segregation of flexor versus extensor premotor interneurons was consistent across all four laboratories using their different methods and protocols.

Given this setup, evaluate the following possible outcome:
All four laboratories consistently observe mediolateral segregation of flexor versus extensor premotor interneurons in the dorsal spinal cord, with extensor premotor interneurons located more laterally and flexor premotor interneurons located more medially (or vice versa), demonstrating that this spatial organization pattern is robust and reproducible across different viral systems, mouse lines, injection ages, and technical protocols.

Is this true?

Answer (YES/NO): NO